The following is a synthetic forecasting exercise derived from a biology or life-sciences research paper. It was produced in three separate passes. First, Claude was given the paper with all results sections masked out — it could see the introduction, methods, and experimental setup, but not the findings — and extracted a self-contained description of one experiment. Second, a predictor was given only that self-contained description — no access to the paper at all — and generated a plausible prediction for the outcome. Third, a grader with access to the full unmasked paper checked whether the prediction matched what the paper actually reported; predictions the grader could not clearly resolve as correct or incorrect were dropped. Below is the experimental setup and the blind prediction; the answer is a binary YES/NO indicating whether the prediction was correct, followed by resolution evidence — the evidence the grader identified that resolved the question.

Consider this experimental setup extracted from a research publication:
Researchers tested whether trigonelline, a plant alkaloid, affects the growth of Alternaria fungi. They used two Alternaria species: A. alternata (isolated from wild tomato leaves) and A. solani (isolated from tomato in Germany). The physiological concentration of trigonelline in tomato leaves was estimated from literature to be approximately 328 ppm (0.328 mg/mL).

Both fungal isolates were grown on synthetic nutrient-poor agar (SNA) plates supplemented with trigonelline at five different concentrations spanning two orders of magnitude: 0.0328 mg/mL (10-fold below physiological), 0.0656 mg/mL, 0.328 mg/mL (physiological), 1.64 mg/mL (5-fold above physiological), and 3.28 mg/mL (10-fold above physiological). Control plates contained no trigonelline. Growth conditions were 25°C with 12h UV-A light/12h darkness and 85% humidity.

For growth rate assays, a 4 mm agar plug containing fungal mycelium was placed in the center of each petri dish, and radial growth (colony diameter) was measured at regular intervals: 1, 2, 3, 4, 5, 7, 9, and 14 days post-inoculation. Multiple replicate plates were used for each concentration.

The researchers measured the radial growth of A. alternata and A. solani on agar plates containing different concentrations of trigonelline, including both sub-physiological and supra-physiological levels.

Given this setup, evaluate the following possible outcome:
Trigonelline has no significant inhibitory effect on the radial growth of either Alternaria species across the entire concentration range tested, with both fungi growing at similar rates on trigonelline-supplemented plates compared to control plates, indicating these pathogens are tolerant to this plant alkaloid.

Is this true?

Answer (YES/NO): NO